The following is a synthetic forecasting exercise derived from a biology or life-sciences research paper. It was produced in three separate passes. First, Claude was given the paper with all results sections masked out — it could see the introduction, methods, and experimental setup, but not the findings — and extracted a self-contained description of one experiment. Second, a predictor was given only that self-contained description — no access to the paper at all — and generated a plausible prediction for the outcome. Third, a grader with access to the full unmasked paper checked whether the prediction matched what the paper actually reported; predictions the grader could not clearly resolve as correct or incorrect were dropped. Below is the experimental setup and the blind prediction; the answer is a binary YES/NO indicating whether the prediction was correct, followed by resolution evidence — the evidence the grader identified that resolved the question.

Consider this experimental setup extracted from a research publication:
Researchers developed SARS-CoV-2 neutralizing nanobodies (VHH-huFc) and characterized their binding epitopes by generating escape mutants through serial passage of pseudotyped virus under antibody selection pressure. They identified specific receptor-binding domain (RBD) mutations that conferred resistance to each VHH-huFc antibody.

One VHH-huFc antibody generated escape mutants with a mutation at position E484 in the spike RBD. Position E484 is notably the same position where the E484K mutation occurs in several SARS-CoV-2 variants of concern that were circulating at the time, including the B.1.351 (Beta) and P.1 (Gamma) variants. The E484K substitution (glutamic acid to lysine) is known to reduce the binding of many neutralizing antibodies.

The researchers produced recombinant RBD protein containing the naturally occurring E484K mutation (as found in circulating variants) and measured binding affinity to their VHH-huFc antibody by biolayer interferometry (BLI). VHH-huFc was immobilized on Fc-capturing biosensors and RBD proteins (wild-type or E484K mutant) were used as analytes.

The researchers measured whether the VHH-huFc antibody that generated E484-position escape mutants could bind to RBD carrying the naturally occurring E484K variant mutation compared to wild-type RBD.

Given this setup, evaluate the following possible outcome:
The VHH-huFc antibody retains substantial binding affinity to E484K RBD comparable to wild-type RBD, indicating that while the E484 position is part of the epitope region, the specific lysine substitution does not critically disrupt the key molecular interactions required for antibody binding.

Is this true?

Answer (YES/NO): NO